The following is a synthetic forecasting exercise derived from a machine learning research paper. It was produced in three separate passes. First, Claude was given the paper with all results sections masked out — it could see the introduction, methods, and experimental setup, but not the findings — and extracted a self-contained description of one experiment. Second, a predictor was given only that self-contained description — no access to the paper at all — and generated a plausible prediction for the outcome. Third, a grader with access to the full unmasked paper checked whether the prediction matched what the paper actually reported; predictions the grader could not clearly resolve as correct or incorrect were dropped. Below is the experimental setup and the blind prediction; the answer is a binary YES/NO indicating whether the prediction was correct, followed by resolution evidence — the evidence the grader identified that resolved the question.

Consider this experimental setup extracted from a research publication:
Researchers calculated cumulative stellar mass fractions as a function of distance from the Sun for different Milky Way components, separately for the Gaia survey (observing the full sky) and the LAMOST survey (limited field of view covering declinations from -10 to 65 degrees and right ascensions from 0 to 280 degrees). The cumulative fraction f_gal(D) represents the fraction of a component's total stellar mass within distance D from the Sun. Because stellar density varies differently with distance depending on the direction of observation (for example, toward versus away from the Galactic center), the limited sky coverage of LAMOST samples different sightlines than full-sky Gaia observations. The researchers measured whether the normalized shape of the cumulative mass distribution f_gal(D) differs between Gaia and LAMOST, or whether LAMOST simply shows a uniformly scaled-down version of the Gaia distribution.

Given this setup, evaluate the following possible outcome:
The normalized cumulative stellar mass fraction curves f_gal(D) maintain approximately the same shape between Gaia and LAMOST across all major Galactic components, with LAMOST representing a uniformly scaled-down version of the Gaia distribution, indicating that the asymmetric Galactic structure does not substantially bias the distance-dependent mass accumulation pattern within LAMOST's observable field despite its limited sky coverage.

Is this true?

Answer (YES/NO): NO